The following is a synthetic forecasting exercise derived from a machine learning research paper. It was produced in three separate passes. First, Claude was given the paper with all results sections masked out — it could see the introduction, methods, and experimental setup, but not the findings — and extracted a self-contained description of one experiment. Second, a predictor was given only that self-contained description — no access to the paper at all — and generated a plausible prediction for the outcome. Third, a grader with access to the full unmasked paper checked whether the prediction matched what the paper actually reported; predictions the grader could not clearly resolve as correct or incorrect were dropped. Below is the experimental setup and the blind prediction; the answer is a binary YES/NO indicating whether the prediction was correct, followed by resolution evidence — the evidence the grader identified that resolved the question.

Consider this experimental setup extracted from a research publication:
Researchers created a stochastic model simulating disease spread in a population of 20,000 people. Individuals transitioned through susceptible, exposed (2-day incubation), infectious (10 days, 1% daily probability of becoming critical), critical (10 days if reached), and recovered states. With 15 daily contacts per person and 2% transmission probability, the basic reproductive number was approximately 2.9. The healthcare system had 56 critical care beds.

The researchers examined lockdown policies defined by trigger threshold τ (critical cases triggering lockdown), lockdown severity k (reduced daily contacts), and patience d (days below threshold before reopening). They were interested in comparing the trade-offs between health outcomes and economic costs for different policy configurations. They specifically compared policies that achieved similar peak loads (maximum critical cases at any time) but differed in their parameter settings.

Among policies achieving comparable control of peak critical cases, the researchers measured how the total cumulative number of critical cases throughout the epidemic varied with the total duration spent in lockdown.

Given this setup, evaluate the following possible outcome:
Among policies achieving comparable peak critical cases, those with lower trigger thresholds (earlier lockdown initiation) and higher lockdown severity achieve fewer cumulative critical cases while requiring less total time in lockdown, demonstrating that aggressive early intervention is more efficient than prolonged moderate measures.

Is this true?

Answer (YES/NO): NO